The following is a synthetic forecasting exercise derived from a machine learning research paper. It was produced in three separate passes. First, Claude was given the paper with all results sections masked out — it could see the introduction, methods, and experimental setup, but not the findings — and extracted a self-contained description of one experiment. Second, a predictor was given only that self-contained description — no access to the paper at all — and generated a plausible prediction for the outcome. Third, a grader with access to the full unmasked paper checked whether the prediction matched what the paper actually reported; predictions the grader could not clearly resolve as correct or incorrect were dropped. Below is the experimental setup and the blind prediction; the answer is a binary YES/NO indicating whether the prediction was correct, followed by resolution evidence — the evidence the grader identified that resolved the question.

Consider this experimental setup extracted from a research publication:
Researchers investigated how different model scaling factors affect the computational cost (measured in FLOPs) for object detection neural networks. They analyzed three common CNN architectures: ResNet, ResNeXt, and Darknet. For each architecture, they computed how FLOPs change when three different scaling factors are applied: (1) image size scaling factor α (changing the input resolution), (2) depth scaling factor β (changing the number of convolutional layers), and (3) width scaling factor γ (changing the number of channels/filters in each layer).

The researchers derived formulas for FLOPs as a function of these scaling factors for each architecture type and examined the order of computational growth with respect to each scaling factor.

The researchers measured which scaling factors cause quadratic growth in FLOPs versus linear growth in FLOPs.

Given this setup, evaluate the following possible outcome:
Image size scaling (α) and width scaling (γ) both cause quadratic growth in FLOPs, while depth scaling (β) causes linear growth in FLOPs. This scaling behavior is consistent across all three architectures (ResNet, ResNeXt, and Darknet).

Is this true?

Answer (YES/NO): YES